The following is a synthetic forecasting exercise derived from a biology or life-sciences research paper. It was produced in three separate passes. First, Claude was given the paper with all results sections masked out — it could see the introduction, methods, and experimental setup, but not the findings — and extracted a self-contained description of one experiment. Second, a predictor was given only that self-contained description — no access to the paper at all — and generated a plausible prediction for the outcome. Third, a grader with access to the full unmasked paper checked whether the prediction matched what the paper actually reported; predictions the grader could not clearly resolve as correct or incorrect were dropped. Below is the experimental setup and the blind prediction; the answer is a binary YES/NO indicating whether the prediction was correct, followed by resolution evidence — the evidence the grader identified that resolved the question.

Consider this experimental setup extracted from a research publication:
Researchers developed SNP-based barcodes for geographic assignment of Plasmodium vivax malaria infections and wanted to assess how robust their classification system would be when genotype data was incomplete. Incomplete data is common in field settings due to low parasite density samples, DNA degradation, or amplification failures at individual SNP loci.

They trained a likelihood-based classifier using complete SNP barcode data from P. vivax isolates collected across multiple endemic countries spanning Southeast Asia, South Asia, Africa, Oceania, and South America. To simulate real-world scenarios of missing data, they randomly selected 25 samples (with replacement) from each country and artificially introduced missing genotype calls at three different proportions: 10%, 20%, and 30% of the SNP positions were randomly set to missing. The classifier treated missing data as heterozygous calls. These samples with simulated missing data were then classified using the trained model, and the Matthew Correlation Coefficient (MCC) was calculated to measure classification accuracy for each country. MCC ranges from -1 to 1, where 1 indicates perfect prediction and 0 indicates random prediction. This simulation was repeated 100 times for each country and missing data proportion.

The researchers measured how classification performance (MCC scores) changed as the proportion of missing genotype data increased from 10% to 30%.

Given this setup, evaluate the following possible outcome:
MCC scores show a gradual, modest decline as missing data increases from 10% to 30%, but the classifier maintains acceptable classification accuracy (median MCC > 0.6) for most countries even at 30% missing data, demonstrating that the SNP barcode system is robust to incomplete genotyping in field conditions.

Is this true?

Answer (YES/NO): YES